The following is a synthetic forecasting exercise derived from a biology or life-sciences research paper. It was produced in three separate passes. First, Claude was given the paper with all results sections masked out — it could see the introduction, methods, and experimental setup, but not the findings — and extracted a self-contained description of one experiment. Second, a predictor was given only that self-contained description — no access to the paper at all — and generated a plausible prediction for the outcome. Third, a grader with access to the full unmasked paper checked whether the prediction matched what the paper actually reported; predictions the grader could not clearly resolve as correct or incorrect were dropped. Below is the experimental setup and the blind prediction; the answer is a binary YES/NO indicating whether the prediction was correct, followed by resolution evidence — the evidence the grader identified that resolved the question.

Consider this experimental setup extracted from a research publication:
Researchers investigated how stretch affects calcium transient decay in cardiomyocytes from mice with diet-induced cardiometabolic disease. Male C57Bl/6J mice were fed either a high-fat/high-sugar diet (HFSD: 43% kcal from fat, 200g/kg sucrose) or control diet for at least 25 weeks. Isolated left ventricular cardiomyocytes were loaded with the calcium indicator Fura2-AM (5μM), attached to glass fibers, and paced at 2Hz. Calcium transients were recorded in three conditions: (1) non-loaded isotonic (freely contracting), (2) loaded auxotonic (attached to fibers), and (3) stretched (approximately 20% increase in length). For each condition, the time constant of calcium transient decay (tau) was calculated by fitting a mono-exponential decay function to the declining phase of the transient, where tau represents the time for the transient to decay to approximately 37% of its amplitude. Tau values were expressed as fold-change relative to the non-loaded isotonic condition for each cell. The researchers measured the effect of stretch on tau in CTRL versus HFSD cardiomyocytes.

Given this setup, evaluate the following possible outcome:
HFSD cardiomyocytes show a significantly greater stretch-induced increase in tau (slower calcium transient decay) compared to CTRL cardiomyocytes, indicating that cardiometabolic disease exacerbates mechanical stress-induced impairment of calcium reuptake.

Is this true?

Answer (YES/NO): NO